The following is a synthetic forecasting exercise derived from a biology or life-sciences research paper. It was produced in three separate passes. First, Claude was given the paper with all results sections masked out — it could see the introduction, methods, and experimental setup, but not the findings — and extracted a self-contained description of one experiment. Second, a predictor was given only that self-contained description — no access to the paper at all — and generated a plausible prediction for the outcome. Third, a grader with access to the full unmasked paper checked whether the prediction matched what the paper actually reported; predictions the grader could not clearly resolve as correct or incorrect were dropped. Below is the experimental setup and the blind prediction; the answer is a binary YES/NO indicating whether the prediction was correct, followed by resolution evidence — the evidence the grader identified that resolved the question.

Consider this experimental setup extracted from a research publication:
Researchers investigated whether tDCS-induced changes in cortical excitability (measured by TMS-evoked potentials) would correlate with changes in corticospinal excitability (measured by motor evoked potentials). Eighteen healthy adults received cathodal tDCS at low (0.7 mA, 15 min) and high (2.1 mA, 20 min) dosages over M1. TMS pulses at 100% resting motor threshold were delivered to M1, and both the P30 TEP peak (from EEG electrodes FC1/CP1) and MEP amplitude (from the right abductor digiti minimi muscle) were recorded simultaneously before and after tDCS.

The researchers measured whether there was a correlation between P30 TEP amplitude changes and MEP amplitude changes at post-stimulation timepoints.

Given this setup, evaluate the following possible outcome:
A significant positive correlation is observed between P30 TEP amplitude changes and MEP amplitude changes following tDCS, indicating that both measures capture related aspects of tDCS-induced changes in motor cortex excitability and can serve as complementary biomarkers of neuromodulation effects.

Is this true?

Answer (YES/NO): YES